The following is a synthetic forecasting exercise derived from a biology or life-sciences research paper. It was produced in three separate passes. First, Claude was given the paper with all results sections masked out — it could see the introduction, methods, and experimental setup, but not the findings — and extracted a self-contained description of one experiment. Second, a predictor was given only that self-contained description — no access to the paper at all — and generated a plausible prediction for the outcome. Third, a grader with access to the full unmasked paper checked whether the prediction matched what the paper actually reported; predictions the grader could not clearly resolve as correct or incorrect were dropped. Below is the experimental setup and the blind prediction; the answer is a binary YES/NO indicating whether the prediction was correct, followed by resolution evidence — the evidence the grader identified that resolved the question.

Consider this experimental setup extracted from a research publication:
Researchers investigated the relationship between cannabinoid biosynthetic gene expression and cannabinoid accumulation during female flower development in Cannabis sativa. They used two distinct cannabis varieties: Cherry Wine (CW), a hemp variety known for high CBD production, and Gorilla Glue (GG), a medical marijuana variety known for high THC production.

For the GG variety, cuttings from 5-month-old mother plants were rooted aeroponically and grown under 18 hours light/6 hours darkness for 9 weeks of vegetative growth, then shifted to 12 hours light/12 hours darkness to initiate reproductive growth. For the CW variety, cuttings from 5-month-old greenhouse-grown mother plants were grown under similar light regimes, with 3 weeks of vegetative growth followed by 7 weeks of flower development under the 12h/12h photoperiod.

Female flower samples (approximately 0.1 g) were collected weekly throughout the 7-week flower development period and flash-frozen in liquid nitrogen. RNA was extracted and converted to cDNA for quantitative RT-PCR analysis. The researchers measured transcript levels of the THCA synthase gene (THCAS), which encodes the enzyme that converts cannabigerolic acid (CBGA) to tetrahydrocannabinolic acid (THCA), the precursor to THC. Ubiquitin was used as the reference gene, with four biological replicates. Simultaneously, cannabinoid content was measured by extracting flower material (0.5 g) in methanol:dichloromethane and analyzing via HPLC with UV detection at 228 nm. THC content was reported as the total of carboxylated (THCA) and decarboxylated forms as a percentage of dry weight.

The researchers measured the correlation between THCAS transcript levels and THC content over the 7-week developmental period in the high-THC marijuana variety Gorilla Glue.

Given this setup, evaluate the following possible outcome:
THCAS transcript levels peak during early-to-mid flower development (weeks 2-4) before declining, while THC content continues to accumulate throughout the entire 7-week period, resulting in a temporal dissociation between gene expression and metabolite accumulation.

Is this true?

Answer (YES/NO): NO